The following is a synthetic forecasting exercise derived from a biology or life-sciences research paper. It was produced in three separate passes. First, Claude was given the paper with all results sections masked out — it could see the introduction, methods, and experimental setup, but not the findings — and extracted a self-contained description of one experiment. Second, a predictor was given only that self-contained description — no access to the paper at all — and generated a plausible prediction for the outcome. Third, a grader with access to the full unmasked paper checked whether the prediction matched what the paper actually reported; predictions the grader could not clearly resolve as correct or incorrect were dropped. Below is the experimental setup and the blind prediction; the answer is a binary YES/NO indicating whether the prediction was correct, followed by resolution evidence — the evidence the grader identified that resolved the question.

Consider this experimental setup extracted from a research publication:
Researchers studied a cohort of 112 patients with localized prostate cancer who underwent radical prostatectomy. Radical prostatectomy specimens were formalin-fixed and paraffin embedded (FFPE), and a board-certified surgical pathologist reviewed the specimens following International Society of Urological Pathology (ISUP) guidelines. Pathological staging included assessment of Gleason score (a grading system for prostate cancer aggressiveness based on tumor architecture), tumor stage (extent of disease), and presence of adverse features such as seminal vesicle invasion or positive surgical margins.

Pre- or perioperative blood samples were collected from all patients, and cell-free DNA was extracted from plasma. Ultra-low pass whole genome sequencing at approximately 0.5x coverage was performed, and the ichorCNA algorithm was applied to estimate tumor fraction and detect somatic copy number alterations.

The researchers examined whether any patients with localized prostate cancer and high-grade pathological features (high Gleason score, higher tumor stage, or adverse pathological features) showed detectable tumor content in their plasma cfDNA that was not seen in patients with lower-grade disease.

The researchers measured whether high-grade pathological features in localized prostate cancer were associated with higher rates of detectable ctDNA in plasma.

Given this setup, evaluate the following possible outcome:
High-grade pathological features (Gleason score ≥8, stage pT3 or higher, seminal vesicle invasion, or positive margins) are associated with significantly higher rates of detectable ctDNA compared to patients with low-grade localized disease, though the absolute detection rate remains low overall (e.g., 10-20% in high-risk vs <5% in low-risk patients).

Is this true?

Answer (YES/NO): NO